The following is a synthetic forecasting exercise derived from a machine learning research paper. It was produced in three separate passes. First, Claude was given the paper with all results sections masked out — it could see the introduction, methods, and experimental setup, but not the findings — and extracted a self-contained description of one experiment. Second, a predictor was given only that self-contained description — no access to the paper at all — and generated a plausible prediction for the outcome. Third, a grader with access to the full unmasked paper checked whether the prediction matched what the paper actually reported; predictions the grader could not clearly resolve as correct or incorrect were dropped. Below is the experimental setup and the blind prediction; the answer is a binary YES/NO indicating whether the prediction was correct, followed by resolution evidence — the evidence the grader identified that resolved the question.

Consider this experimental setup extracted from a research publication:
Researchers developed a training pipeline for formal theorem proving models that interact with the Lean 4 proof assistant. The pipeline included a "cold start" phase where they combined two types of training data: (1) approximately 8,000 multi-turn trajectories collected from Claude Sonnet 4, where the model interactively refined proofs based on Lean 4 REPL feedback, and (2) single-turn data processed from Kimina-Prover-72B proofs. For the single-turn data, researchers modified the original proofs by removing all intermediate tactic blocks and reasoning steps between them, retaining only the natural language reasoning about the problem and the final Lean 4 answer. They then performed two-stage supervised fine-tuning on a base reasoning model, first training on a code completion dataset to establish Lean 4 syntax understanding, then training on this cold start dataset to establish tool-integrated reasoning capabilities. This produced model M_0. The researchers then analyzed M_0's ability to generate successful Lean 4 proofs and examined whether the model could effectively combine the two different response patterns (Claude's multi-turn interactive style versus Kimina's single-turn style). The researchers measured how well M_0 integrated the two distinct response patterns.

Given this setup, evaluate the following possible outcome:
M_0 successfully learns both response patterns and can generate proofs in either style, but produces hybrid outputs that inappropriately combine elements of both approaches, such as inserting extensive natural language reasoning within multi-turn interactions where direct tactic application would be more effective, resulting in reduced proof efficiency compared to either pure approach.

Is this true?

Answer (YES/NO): NO